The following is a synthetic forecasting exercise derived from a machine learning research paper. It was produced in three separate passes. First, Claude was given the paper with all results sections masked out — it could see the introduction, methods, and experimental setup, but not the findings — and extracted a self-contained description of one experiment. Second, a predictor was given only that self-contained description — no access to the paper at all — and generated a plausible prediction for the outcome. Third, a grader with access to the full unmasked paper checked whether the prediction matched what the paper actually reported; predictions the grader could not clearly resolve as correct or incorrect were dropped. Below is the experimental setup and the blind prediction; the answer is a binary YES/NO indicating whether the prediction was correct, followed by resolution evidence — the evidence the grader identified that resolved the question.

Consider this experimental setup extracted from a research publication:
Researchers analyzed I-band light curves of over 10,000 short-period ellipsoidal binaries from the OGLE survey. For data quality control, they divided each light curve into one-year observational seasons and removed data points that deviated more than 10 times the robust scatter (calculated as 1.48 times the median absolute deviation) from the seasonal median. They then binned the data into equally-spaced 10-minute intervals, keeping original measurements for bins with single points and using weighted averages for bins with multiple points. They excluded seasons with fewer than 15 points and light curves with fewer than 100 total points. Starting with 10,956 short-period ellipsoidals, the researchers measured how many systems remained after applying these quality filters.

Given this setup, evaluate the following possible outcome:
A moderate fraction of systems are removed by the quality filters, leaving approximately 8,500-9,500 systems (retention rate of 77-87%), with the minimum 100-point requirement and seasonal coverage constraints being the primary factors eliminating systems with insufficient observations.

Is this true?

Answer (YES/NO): NO